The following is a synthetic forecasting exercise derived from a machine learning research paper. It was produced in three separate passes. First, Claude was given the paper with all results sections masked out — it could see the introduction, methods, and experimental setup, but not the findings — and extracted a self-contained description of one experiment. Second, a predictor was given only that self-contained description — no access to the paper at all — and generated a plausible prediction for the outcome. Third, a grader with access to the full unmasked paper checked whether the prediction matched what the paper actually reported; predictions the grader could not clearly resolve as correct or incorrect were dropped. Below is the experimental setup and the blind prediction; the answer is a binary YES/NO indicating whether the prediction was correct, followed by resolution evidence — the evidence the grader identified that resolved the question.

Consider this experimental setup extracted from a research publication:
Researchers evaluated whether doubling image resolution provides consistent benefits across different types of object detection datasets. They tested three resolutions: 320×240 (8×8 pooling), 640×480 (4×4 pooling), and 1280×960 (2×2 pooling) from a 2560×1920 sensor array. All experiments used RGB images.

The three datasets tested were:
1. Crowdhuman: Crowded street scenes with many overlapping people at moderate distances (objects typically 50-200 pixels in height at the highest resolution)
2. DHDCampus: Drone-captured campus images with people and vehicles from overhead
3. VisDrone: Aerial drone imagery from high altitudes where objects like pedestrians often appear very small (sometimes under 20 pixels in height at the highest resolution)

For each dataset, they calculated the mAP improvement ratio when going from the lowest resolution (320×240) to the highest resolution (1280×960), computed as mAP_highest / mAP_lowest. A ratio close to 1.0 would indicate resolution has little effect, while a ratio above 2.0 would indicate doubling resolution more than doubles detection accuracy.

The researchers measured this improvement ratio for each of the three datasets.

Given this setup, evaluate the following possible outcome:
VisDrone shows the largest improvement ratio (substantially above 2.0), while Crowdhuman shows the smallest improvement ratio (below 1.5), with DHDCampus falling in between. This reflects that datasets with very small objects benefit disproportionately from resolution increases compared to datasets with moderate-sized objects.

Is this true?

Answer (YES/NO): YES